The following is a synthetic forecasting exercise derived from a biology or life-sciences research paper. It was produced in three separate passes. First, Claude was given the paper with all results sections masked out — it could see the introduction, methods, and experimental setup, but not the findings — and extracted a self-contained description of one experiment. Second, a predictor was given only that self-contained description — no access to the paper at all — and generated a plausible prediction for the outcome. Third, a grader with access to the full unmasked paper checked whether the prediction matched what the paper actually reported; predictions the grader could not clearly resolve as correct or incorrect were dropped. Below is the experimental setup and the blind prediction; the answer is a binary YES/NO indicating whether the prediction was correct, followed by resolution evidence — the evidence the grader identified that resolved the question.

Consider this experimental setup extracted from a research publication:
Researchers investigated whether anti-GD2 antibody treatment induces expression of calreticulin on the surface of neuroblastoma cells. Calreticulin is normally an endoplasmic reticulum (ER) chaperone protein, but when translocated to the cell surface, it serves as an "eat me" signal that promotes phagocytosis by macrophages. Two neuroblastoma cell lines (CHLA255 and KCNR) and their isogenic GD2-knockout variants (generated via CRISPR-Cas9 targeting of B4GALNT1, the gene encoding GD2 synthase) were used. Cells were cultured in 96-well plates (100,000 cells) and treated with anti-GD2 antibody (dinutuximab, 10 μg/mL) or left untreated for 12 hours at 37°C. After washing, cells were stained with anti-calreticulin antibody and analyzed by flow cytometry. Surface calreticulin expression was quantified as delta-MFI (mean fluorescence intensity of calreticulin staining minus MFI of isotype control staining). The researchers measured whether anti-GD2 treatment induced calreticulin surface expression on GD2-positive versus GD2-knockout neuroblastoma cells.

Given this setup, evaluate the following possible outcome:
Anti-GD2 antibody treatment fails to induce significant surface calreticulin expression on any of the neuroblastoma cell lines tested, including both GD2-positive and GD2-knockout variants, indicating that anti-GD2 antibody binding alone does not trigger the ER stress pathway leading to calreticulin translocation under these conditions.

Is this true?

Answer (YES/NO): NO